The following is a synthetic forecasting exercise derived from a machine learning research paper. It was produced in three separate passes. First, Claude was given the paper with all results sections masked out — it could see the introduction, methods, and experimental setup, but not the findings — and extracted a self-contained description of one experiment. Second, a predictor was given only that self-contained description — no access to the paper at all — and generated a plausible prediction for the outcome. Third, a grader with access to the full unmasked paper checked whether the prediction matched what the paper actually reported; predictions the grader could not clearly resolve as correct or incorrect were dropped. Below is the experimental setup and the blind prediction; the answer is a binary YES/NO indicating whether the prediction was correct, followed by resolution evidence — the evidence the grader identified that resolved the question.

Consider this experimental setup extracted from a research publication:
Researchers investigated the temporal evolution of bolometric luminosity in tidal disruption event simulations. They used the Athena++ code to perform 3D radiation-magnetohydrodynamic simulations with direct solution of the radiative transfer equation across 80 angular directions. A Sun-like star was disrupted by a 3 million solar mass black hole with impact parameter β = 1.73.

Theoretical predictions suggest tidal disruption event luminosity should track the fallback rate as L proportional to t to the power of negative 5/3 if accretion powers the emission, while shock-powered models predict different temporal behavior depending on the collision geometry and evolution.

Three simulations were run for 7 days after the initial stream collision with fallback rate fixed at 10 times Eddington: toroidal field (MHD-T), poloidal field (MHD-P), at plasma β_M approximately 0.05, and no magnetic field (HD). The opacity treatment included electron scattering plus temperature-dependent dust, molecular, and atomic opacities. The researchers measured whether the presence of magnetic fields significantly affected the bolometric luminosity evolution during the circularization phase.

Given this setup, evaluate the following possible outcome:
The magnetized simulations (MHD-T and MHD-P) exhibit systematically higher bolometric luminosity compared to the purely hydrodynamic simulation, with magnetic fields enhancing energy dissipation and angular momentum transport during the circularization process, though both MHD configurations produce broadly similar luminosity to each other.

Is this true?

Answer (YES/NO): NO